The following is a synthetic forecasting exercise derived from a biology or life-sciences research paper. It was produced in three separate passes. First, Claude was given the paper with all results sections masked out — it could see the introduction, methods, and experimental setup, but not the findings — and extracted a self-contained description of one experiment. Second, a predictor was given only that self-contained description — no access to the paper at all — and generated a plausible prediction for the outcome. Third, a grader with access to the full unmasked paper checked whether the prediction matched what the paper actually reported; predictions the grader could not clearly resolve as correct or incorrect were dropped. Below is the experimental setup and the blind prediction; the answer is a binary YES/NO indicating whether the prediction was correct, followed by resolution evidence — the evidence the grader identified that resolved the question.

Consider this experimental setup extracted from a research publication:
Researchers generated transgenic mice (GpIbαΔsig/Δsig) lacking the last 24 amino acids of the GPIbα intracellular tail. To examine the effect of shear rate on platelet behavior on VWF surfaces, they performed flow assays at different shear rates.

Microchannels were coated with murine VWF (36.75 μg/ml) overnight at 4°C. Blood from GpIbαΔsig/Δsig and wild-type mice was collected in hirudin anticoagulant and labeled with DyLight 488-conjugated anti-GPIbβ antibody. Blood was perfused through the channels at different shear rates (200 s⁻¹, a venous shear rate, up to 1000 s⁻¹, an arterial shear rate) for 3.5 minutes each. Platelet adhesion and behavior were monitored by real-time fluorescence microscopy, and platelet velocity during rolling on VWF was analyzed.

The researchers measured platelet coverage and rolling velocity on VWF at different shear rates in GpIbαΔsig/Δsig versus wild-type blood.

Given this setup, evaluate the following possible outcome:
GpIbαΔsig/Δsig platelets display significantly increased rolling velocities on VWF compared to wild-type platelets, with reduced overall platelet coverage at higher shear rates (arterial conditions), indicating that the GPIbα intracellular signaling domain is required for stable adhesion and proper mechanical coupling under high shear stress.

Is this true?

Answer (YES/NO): NO